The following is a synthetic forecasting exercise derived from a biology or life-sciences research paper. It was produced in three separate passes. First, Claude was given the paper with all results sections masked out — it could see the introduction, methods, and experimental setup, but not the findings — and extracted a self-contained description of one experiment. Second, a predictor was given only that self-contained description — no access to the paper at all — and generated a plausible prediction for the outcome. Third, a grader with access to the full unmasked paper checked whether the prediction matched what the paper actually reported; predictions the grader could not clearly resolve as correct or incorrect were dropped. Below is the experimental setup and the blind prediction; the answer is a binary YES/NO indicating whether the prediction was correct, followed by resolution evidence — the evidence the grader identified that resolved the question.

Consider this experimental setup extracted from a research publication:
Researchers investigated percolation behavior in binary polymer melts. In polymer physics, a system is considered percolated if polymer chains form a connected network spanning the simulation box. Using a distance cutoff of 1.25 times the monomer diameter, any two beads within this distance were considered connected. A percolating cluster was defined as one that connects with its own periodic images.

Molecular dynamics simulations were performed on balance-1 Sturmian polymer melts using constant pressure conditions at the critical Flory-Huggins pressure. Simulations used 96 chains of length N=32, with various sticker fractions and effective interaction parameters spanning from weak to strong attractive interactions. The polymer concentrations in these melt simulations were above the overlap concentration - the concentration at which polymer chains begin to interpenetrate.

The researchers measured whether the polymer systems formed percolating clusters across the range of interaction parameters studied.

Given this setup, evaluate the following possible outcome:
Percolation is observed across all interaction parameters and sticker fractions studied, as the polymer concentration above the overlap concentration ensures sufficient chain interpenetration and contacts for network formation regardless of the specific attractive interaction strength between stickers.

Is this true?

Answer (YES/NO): YES